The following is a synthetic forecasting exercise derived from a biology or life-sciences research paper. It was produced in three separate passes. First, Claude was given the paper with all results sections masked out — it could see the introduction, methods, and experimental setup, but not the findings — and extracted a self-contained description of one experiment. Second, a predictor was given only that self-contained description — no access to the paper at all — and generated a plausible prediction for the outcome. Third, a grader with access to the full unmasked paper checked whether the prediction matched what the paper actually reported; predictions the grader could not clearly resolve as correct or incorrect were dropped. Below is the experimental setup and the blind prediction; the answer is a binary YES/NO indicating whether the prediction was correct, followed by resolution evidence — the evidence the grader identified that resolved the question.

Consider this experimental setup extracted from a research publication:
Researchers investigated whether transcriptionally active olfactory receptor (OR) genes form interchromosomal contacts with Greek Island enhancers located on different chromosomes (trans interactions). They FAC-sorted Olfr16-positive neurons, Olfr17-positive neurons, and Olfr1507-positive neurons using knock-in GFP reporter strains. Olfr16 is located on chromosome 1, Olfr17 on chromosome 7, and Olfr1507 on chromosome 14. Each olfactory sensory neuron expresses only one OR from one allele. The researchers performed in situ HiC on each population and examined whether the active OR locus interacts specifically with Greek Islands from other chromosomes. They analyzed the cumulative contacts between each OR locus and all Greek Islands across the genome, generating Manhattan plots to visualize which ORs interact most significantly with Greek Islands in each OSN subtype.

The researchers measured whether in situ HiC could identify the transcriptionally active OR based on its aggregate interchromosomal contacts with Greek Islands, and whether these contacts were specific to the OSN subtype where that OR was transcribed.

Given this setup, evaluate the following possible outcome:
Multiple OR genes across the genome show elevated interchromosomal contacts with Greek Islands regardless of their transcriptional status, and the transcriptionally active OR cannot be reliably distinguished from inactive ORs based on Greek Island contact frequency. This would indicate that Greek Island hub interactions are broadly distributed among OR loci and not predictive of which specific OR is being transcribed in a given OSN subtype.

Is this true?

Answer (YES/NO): NO